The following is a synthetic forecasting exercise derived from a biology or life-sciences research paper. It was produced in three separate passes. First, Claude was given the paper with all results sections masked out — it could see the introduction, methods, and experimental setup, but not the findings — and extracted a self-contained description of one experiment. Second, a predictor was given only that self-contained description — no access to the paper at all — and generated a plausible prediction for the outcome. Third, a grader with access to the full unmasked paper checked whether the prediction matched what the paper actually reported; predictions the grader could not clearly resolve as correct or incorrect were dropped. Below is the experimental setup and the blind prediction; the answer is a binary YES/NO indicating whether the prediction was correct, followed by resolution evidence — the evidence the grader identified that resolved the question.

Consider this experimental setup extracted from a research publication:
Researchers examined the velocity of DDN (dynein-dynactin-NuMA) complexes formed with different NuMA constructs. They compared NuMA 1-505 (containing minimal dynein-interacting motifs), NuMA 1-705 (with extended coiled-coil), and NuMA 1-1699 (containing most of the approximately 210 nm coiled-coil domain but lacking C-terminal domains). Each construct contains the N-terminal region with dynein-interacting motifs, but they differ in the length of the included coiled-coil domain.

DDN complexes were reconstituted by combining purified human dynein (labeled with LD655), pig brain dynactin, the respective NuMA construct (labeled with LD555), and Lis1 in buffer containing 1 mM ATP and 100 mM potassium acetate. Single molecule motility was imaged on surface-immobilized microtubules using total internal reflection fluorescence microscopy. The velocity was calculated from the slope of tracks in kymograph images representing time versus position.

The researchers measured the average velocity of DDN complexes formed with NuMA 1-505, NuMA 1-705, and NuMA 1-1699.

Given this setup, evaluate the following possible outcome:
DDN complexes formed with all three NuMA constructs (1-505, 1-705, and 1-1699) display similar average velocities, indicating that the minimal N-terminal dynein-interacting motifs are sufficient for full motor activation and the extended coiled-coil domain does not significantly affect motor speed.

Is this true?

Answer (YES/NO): NO